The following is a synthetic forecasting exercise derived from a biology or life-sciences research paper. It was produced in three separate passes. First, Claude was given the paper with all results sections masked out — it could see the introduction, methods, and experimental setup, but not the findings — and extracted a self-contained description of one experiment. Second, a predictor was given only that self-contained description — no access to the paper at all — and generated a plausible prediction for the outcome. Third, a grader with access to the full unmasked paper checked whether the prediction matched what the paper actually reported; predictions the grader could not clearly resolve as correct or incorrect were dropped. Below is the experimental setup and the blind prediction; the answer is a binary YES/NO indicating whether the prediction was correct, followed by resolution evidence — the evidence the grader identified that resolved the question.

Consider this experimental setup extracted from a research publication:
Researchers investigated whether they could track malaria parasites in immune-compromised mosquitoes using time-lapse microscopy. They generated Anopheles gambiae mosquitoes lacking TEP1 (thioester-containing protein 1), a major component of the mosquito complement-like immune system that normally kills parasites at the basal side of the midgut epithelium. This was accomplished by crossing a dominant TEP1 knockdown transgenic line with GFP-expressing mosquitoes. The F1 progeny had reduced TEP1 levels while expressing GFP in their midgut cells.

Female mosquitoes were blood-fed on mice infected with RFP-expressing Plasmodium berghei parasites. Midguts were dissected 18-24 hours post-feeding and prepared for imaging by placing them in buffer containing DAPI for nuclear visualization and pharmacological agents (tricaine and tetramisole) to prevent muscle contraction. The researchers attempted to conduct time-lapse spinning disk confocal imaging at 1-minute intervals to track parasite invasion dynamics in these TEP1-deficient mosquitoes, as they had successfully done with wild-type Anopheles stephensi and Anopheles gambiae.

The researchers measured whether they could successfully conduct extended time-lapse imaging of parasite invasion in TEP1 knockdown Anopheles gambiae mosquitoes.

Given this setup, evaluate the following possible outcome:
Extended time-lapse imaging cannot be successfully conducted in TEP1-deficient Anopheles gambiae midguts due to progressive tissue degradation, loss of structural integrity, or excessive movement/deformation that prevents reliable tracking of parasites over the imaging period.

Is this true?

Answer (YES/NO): YES